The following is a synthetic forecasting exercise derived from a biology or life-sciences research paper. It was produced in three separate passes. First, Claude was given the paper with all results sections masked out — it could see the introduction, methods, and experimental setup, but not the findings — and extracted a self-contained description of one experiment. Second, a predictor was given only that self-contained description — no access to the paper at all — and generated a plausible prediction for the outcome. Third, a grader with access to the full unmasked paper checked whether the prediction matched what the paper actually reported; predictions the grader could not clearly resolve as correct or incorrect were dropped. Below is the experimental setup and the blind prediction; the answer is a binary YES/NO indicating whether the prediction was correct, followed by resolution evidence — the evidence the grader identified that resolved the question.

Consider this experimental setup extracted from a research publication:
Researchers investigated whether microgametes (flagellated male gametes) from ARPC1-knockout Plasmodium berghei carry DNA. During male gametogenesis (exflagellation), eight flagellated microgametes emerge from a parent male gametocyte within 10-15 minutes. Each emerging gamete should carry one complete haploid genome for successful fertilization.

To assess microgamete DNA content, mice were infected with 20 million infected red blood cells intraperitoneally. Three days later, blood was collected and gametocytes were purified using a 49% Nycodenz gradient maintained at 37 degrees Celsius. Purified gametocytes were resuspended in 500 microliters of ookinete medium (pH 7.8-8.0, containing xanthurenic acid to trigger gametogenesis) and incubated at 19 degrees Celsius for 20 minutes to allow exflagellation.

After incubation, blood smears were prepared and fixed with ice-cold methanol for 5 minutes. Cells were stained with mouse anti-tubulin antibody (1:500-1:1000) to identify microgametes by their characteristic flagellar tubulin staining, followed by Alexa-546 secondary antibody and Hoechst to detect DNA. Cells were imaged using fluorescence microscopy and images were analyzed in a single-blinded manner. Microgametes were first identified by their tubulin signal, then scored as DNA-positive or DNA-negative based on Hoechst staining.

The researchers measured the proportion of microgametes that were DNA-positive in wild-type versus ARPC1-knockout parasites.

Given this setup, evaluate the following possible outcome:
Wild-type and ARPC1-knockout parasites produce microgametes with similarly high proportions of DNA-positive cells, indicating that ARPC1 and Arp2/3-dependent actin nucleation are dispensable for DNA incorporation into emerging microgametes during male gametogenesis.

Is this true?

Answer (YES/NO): NO